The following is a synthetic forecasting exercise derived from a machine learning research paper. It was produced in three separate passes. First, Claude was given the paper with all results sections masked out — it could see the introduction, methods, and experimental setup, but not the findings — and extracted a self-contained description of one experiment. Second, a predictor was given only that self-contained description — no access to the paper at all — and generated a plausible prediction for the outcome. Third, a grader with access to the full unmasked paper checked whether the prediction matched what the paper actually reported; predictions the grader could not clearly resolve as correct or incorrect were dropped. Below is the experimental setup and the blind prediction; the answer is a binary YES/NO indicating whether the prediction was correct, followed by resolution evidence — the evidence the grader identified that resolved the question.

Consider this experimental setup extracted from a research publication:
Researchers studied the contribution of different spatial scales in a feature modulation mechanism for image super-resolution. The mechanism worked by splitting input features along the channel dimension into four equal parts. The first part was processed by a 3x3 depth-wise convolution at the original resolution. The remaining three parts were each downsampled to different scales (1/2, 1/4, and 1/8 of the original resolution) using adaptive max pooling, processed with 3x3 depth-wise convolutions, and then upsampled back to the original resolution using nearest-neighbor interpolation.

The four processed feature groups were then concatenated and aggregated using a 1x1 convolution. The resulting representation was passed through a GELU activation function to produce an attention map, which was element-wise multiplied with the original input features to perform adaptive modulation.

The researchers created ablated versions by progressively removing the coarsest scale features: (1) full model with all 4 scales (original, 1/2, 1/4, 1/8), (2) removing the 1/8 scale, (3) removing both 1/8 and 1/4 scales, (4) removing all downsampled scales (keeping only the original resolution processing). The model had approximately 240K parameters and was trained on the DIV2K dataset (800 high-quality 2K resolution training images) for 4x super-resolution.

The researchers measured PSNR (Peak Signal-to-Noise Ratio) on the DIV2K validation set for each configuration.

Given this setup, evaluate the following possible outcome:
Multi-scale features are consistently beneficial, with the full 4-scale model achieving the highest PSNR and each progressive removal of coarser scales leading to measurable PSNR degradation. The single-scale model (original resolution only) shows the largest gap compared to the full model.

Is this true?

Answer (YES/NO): YES